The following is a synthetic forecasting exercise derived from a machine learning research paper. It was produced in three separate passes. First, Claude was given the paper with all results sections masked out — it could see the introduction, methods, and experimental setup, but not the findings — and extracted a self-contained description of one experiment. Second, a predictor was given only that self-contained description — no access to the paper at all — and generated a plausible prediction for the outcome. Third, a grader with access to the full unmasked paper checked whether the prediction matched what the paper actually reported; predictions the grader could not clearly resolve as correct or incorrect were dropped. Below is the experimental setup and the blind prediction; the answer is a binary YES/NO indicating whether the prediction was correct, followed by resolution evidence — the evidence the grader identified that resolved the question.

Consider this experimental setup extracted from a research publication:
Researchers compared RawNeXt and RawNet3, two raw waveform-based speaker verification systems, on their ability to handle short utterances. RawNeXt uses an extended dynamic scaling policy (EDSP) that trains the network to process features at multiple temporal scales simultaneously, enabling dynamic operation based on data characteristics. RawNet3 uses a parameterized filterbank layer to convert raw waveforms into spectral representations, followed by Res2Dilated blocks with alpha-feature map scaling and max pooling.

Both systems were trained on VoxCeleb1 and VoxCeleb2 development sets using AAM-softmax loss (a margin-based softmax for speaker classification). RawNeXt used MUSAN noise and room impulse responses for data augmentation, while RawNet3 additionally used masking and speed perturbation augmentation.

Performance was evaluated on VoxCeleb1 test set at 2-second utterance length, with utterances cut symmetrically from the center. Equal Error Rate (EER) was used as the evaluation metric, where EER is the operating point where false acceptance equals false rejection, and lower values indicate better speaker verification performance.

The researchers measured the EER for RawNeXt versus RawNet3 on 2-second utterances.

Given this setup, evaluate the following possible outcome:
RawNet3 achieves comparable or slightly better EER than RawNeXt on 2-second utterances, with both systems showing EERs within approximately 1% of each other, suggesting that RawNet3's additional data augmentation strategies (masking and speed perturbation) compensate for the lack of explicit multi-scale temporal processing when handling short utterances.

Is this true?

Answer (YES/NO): YES